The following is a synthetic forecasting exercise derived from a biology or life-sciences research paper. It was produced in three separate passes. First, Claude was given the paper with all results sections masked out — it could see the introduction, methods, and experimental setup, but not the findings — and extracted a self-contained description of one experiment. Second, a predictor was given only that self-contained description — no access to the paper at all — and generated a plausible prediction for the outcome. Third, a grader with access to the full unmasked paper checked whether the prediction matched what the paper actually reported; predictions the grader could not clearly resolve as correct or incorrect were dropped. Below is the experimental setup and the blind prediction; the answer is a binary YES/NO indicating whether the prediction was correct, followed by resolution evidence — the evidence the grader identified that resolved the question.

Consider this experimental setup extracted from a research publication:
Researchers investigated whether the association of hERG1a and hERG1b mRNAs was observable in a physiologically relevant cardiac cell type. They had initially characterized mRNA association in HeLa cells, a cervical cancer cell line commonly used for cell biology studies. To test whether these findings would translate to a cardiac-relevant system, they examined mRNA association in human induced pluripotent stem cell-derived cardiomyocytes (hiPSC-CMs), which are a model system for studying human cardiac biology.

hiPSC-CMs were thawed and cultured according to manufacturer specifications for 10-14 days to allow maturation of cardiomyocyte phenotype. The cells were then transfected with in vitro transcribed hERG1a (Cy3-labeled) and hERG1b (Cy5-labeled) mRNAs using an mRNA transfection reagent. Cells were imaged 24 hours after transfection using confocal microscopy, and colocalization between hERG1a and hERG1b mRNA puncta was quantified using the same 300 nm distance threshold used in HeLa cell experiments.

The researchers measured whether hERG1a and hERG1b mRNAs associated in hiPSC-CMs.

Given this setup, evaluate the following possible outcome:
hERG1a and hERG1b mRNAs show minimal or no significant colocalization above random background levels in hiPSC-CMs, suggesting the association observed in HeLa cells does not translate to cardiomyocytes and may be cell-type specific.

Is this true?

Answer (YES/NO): NO